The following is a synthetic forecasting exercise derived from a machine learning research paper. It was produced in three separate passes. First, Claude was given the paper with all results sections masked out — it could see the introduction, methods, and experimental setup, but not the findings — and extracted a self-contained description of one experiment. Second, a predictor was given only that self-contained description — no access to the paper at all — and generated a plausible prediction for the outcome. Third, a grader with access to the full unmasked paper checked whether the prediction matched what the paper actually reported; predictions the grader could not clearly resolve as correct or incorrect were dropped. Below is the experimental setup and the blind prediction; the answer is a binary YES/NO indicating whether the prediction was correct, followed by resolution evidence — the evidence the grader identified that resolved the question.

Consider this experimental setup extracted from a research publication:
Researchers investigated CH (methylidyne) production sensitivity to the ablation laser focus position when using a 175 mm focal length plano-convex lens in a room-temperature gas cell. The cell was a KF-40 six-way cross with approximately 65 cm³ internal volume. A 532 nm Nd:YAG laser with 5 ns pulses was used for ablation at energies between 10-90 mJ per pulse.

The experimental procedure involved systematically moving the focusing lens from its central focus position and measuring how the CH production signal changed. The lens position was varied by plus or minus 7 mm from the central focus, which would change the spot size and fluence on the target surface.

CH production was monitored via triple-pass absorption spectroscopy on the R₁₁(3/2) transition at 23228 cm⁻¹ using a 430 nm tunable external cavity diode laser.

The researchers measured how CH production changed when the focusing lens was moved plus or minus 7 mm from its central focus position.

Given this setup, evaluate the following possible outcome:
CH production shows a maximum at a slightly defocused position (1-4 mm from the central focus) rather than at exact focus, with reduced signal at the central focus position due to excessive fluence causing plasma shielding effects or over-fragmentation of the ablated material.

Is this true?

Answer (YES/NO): NO